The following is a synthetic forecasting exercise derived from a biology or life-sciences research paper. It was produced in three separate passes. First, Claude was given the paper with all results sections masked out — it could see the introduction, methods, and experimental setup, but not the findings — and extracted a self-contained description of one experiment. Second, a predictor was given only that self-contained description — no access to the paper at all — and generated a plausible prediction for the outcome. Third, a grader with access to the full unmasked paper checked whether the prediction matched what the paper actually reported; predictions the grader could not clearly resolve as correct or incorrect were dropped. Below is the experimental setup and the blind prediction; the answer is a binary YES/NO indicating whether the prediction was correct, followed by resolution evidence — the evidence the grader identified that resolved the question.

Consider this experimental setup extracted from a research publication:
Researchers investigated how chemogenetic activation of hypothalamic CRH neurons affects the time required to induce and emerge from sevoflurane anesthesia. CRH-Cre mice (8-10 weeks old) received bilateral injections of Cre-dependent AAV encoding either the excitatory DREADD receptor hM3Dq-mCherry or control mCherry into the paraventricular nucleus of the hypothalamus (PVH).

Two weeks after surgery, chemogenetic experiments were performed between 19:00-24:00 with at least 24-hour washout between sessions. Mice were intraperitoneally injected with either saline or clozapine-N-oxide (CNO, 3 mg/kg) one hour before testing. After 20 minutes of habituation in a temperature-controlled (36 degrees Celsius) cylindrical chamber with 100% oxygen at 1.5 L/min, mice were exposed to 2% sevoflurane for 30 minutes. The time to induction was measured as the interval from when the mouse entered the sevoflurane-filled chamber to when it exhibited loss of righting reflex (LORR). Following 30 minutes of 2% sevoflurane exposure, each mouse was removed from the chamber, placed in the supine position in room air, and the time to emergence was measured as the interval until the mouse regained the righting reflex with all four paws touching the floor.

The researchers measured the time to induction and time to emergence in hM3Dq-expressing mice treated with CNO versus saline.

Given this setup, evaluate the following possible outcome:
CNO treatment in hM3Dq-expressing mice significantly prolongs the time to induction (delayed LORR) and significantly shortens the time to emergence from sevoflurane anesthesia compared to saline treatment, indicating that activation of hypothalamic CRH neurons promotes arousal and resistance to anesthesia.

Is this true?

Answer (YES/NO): YES